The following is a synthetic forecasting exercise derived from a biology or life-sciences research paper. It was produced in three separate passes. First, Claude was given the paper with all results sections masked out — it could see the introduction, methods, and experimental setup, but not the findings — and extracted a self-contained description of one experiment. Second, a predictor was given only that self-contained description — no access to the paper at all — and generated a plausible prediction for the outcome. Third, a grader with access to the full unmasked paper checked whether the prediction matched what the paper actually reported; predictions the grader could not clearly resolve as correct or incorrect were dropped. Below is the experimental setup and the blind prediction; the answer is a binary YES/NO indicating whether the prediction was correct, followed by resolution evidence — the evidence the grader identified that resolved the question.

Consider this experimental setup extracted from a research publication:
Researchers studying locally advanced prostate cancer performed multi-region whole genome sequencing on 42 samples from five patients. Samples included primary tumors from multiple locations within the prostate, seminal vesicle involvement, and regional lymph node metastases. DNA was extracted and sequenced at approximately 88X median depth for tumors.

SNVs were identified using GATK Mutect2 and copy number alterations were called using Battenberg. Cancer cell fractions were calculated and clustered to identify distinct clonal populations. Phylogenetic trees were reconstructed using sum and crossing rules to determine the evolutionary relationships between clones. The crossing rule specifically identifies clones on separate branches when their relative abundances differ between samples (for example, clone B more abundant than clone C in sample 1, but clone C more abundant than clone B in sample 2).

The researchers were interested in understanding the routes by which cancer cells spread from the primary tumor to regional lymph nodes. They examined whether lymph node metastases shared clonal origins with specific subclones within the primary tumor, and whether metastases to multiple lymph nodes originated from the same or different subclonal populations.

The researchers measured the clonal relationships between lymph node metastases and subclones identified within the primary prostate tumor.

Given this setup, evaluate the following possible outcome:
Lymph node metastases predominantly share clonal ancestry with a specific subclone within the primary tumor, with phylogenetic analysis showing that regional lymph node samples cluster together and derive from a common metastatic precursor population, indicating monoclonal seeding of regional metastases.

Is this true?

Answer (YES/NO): NO